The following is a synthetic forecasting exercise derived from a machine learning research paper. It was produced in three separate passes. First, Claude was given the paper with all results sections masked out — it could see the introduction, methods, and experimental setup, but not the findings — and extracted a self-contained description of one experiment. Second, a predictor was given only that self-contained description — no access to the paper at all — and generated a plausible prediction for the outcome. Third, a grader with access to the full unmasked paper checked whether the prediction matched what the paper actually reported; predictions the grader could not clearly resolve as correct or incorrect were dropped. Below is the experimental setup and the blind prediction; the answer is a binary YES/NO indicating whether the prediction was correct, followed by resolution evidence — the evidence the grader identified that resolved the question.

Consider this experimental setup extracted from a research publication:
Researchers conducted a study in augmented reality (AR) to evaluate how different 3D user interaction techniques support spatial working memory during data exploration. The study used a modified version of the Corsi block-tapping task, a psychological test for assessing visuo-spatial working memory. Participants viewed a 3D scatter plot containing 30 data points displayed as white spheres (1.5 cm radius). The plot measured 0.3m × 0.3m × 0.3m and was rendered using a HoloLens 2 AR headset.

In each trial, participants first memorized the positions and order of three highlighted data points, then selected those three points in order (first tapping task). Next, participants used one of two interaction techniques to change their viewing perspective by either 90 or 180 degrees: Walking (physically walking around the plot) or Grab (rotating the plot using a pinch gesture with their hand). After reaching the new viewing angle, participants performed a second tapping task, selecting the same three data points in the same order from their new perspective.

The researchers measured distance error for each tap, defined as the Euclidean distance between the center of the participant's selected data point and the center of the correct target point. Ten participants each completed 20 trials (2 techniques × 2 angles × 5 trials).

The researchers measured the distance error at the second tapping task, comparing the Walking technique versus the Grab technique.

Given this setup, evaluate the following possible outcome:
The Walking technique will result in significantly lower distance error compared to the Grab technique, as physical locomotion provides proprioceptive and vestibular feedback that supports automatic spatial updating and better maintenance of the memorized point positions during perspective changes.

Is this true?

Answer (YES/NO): YES